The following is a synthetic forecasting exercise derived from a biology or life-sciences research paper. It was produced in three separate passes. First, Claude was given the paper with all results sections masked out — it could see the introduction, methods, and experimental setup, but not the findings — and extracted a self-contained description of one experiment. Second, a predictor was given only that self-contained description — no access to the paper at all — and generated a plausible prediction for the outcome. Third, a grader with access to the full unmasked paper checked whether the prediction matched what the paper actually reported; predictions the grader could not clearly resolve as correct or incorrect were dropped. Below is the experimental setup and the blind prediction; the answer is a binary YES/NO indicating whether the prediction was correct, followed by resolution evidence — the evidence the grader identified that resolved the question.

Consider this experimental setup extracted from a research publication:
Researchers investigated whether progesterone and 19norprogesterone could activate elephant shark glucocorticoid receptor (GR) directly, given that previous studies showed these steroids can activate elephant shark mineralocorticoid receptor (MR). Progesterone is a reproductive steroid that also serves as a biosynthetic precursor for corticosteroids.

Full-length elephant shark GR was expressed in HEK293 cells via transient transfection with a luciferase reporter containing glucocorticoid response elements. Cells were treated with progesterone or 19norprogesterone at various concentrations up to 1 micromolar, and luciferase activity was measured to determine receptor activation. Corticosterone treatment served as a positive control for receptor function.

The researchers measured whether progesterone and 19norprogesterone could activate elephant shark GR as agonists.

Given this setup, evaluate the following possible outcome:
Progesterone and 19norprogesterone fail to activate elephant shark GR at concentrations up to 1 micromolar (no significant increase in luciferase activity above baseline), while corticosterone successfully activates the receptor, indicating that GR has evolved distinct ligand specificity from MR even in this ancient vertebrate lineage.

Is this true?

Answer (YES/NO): YES